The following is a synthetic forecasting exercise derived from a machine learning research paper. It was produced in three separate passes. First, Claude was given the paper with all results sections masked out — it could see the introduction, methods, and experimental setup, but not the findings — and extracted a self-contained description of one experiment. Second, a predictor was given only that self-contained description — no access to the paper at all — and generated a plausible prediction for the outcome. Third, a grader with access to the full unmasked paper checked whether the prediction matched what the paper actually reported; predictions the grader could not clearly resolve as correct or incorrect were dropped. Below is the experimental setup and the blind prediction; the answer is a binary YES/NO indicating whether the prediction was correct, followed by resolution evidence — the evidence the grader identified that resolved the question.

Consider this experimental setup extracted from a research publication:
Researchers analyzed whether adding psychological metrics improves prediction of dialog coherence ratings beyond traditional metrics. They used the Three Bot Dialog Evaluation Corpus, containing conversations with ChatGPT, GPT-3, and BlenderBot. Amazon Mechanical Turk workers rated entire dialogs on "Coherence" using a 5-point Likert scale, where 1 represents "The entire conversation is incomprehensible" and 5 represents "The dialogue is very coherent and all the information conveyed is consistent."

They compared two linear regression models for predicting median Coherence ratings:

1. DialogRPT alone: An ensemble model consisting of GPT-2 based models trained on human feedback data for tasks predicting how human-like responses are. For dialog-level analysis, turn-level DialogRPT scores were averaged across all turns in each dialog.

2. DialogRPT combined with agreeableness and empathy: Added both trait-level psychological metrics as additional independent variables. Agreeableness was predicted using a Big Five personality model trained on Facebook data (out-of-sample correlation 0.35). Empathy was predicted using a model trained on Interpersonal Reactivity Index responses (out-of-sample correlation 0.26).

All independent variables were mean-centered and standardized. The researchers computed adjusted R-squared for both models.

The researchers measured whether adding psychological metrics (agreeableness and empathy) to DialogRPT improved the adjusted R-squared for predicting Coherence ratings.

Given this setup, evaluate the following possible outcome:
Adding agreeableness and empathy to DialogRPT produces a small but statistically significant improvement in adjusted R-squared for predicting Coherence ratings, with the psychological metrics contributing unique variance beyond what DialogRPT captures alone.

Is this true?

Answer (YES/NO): NO